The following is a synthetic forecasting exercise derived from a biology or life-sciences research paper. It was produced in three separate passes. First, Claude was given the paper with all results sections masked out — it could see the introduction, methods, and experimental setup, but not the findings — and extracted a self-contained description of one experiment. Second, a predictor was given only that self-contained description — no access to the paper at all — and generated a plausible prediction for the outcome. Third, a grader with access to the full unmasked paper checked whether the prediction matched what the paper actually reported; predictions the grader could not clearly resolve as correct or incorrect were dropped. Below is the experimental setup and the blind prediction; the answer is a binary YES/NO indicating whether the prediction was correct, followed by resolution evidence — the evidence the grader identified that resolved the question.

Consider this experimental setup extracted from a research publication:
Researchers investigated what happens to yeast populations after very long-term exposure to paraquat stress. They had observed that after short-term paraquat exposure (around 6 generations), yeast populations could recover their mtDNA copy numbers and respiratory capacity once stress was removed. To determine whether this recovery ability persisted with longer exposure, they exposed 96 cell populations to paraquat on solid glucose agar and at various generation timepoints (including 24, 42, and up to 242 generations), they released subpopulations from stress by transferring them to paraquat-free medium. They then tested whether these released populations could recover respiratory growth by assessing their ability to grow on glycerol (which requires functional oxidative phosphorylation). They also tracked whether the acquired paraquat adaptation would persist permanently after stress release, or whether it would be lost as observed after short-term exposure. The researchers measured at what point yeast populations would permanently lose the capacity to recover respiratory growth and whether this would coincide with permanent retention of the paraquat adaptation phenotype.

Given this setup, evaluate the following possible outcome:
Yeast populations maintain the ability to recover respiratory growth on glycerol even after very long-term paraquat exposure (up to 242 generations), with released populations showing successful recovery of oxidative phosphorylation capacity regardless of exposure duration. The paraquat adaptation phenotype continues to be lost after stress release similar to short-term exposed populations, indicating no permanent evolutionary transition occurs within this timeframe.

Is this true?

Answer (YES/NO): NO